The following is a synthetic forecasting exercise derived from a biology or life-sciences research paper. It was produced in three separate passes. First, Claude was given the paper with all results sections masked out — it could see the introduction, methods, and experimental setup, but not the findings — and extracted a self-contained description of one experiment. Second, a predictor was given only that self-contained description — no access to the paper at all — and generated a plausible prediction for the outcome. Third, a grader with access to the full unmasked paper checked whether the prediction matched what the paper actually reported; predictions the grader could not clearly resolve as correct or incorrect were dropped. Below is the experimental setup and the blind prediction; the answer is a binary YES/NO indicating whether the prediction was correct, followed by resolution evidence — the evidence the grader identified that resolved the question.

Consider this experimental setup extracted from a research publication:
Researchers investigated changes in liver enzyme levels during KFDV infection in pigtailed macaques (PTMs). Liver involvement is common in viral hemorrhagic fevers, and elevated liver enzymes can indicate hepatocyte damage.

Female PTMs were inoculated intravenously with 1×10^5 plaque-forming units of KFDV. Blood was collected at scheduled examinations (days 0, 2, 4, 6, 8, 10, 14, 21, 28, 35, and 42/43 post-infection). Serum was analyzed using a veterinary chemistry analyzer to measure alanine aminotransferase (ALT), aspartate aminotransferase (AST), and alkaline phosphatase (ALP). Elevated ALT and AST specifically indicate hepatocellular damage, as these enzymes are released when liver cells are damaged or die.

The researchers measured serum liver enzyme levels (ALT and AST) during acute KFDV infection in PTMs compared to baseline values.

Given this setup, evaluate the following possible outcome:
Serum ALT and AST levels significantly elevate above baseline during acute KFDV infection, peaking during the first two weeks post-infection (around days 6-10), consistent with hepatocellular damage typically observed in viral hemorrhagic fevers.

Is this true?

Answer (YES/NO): NO